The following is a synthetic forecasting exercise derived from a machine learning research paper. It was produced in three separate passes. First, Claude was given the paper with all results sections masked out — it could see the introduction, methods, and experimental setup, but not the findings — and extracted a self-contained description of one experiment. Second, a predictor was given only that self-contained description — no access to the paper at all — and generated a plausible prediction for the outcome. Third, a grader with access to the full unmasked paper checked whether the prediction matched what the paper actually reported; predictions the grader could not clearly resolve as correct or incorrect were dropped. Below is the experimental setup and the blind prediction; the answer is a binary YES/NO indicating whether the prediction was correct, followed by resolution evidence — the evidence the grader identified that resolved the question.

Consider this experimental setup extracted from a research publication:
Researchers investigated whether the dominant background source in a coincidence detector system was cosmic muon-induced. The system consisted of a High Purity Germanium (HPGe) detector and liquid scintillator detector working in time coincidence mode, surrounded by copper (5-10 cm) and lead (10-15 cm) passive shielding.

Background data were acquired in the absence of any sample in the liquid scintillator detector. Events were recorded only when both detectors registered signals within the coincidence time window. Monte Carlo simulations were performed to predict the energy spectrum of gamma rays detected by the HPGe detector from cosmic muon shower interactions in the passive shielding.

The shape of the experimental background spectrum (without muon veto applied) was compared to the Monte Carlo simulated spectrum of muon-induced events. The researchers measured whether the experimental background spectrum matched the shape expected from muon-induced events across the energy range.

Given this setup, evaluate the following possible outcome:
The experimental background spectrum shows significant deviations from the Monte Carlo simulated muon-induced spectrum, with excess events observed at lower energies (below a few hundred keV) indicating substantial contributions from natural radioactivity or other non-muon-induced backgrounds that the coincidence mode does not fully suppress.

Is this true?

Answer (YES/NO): NO